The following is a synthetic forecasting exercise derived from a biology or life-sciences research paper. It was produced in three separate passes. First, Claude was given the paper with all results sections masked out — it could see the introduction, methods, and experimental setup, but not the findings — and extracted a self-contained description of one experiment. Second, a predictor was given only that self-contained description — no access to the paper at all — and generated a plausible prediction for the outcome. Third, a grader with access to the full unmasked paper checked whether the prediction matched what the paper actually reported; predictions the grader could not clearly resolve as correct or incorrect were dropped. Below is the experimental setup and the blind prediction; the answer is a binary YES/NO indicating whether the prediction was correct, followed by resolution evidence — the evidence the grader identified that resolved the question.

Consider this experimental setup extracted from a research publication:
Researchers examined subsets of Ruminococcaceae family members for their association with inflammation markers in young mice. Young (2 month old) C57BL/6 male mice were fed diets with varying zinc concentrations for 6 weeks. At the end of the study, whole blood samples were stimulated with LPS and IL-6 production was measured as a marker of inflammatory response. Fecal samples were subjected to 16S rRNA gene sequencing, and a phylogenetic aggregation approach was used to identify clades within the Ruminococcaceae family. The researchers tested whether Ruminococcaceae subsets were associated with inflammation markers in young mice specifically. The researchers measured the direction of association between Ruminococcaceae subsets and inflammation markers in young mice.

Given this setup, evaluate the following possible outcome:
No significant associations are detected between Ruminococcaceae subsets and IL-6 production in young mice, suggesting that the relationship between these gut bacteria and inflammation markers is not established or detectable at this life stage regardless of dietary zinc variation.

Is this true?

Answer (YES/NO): NO